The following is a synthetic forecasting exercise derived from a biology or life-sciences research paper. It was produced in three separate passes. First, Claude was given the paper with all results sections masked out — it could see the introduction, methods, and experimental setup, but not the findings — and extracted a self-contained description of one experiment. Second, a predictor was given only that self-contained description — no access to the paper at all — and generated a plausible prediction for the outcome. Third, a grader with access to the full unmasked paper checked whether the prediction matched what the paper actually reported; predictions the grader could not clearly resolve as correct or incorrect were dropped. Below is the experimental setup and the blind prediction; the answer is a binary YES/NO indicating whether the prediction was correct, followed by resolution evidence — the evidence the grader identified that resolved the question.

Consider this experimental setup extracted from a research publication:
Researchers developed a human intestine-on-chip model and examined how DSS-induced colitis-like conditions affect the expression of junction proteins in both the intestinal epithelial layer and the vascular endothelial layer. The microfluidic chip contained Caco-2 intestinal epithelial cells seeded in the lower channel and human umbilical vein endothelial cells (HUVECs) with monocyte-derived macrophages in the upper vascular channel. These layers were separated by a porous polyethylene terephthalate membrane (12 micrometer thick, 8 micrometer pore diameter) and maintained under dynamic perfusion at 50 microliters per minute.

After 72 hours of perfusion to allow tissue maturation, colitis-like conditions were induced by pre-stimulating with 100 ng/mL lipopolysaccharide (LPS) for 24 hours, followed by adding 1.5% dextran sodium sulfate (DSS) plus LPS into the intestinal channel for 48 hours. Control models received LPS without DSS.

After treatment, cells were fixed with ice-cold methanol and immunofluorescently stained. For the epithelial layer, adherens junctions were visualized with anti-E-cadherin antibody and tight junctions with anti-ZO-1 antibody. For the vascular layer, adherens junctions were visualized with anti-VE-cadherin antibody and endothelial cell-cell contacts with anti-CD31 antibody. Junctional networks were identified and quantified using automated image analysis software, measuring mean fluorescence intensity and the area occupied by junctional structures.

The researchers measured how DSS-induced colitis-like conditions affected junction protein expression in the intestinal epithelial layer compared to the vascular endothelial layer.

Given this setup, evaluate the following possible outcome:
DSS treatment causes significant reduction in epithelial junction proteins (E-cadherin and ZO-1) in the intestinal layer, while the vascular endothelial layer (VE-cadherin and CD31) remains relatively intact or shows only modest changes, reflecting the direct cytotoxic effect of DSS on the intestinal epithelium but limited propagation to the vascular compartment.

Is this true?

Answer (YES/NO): NO